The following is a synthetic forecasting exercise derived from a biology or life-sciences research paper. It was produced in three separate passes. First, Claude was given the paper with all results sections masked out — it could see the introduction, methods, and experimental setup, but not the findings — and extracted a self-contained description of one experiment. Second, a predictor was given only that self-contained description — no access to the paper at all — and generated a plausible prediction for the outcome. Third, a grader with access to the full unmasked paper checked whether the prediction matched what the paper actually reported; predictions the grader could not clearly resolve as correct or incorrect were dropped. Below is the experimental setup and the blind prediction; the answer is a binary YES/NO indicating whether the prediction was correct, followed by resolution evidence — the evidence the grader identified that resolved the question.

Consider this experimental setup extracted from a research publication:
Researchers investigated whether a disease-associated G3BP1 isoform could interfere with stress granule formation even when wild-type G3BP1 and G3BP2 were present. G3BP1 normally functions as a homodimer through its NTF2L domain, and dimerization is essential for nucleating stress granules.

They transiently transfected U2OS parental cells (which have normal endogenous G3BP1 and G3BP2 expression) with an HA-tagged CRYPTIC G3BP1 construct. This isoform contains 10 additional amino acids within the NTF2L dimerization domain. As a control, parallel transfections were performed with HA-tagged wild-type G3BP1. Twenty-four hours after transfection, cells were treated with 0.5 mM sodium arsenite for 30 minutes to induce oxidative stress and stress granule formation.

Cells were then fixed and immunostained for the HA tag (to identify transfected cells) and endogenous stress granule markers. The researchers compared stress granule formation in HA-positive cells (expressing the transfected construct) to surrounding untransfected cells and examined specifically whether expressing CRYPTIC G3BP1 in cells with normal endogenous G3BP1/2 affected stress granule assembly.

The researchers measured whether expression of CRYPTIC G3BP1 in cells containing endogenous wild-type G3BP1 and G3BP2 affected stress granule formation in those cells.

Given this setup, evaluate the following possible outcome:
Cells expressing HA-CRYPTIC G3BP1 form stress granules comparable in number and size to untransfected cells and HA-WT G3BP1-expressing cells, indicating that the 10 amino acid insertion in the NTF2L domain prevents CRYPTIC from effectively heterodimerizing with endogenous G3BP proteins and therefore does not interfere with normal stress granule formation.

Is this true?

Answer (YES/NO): NO